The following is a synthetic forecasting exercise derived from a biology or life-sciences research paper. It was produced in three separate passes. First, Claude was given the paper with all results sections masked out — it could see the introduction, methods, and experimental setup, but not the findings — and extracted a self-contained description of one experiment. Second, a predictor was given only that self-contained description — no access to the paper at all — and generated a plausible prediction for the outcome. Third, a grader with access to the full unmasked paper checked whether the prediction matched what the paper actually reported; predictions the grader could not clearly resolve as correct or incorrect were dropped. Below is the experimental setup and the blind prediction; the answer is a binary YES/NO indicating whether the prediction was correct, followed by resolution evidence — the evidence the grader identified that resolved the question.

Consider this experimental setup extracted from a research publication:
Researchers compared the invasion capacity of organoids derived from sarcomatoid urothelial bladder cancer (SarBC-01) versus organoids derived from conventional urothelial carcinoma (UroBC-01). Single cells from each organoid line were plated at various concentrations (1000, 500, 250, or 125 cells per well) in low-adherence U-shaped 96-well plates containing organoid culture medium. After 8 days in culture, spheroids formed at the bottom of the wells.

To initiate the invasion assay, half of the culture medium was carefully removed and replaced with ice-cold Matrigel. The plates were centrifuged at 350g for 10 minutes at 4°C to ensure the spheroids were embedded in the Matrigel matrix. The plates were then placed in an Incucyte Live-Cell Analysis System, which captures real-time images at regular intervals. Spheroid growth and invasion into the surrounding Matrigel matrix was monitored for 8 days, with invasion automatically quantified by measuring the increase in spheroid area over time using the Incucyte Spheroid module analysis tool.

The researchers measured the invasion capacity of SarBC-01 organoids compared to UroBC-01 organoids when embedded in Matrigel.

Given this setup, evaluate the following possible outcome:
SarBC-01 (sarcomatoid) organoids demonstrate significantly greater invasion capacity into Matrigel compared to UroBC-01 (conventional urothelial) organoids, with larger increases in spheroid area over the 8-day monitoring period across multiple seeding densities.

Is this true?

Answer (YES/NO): YES